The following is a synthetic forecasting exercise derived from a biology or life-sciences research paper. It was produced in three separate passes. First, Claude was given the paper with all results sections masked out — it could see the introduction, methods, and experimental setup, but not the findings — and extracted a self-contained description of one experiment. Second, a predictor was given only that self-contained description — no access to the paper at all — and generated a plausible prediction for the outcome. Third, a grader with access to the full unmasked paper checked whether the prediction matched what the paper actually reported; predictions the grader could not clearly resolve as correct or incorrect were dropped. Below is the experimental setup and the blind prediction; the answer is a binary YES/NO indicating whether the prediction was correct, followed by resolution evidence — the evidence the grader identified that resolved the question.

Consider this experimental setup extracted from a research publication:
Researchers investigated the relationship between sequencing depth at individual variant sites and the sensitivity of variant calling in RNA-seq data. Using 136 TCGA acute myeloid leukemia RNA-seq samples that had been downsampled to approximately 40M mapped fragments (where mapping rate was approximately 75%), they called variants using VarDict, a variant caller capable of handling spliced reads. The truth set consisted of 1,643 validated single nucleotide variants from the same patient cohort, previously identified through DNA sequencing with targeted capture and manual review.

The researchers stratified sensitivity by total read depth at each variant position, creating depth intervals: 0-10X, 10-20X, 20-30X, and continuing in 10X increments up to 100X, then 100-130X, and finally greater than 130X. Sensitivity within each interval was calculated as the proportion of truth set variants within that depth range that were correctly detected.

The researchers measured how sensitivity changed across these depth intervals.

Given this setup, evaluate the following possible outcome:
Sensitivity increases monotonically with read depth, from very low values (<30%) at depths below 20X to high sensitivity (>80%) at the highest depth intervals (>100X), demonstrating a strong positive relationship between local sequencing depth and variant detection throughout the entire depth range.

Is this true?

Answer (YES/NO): NO